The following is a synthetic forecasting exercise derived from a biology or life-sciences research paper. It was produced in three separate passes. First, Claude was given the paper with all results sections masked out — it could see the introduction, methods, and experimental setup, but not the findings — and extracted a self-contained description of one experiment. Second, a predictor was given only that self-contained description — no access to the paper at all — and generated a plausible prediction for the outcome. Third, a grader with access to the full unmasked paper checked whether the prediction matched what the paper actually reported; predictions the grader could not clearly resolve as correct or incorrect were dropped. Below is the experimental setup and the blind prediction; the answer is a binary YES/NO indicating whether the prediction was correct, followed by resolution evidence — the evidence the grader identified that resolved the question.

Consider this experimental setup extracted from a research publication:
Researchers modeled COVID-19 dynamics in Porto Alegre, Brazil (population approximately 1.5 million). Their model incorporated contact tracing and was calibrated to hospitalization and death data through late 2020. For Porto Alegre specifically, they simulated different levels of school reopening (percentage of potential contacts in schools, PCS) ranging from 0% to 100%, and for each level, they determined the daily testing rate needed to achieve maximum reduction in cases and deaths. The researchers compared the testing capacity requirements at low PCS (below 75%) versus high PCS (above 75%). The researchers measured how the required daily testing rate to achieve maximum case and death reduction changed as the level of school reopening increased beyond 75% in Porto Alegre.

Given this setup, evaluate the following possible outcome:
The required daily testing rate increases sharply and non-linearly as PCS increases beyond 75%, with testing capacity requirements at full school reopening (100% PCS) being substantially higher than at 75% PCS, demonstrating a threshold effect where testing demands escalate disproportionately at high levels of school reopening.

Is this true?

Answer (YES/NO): YES